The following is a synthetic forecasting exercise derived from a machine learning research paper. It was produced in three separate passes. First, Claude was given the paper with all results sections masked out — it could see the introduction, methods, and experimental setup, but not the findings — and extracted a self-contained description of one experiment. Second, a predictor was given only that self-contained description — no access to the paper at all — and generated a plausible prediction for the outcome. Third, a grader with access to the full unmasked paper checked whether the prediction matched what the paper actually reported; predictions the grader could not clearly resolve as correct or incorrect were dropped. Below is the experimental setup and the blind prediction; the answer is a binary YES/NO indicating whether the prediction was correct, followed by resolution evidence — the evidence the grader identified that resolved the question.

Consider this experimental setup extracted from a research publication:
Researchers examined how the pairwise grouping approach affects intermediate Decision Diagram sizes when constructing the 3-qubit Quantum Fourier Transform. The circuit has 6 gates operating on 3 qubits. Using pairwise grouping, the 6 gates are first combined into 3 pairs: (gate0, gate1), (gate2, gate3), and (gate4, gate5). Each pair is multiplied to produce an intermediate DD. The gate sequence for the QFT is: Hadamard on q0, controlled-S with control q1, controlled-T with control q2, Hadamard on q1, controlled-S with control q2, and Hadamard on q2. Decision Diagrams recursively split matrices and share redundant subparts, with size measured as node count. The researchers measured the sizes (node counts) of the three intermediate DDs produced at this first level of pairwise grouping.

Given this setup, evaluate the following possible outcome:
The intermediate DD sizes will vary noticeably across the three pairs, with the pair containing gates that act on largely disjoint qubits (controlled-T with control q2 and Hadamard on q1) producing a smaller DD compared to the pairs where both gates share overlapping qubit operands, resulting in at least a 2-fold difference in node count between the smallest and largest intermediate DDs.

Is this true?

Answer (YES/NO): NO